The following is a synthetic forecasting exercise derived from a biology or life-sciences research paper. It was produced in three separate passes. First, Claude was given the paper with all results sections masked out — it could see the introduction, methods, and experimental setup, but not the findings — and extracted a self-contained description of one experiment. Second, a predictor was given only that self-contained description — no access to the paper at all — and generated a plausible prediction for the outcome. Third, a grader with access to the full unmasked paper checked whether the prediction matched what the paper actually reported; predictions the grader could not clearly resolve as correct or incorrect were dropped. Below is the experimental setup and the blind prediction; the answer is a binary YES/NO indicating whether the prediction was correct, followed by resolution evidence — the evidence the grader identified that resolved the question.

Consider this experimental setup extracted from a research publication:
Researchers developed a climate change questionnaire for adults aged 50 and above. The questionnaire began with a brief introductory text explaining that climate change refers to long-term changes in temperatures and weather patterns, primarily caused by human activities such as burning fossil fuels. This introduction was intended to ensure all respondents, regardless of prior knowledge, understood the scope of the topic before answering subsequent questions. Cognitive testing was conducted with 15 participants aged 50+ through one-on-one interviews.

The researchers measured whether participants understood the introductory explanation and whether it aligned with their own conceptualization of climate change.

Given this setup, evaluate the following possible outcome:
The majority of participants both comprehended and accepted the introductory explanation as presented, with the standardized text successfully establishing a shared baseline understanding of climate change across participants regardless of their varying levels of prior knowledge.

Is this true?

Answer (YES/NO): YES